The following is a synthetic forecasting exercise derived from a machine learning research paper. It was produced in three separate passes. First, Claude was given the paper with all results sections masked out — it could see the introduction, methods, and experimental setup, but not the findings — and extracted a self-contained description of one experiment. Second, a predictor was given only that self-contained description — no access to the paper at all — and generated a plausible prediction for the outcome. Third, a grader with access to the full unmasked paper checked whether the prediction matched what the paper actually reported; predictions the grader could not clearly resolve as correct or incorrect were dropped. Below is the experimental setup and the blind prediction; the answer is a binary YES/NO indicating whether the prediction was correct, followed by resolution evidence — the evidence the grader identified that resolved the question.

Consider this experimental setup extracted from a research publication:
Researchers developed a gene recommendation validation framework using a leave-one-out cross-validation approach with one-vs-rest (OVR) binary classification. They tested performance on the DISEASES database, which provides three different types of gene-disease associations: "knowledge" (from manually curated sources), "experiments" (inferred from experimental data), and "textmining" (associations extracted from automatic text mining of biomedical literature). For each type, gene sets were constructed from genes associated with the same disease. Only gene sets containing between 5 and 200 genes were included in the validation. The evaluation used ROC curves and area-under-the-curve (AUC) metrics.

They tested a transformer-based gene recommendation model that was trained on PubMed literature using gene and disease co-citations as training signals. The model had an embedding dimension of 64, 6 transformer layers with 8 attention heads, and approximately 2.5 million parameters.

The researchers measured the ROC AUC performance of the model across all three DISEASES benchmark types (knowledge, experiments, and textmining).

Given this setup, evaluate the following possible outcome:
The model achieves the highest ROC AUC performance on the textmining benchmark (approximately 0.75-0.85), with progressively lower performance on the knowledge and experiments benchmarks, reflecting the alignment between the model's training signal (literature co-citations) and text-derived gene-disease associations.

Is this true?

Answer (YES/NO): NO